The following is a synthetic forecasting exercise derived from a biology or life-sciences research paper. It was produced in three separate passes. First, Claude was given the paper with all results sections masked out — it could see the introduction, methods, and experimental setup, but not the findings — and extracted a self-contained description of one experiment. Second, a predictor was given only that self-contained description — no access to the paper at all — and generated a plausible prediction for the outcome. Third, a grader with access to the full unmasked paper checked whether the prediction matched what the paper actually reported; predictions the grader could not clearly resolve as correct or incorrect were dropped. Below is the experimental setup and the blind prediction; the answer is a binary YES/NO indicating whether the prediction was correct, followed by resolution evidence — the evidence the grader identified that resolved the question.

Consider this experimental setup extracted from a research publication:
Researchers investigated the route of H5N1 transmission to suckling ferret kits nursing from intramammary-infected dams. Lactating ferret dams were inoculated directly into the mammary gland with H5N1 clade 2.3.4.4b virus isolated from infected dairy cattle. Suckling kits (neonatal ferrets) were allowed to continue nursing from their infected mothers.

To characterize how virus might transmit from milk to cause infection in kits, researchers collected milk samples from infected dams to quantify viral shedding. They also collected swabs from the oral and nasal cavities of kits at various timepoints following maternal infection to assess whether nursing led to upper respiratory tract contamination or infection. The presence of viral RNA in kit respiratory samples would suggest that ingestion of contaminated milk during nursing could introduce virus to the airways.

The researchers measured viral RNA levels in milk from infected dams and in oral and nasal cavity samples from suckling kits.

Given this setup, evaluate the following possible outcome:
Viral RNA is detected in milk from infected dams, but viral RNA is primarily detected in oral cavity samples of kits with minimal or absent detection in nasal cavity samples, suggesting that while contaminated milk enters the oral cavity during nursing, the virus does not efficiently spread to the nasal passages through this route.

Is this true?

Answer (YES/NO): NO